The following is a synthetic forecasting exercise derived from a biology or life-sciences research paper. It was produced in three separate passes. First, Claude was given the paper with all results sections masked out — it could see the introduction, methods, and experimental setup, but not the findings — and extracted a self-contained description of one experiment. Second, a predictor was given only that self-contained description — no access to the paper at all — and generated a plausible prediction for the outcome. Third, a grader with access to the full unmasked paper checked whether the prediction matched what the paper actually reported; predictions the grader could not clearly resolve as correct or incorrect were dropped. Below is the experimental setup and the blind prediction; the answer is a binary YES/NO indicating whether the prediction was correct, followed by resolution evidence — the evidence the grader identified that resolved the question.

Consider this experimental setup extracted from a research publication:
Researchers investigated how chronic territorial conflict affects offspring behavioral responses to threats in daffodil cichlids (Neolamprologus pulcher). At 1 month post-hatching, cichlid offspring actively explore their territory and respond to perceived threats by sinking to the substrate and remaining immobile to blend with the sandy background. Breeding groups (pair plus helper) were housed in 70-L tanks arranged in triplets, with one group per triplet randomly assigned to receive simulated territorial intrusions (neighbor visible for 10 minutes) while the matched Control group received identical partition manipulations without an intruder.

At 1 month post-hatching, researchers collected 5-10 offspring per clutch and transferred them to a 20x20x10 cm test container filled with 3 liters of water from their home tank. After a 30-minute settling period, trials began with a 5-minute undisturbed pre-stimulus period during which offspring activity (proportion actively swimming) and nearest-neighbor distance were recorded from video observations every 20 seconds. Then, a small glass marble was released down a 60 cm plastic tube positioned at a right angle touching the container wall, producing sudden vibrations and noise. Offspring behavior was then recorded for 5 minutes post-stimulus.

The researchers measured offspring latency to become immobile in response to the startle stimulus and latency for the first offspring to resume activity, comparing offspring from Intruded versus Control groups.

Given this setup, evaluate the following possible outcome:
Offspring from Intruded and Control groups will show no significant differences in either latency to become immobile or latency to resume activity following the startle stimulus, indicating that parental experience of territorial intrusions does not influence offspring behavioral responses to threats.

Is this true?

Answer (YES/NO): NO